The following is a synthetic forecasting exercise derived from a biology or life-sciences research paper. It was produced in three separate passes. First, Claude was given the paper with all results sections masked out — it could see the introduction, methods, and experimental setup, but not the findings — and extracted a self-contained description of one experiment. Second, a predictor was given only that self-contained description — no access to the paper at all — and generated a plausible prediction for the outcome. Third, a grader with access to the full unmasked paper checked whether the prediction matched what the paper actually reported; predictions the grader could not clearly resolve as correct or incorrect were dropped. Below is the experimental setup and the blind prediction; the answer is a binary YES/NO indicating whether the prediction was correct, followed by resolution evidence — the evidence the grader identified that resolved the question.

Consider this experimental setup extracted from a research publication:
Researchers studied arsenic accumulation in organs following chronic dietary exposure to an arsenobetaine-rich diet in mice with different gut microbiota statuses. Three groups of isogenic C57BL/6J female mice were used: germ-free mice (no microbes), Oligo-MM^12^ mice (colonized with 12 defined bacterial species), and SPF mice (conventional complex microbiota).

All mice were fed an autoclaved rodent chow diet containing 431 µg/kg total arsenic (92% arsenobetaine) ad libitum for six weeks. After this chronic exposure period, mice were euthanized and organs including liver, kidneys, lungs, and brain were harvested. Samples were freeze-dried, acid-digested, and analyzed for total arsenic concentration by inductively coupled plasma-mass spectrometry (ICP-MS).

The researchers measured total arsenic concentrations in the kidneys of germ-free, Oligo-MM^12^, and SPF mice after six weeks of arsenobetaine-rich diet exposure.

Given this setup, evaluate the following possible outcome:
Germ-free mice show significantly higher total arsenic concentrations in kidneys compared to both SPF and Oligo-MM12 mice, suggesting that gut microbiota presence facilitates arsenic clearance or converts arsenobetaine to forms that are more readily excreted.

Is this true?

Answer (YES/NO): NO